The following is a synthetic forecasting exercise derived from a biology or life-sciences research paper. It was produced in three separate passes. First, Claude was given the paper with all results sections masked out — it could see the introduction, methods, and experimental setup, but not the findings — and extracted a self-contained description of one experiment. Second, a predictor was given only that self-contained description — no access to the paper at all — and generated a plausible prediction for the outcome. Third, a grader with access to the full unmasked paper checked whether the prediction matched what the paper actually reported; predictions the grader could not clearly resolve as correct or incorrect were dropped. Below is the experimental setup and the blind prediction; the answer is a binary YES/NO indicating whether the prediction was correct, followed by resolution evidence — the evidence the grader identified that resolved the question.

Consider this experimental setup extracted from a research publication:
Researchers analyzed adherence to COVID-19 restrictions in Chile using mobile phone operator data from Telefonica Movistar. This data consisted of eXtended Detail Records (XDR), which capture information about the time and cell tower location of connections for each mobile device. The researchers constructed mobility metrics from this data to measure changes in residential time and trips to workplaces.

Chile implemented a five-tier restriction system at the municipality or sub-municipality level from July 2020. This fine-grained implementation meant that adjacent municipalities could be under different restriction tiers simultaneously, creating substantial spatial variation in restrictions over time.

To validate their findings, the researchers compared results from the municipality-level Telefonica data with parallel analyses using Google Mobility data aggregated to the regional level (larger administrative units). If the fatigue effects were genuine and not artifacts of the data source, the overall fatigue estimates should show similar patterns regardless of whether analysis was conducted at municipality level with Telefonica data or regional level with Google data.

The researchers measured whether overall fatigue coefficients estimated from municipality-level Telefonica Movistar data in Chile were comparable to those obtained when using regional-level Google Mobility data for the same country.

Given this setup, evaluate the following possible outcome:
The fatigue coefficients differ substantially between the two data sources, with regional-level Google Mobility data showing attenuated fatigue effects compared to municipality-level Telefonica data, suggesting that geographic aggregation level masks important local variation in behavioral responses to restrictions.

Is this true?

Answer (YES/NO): NO